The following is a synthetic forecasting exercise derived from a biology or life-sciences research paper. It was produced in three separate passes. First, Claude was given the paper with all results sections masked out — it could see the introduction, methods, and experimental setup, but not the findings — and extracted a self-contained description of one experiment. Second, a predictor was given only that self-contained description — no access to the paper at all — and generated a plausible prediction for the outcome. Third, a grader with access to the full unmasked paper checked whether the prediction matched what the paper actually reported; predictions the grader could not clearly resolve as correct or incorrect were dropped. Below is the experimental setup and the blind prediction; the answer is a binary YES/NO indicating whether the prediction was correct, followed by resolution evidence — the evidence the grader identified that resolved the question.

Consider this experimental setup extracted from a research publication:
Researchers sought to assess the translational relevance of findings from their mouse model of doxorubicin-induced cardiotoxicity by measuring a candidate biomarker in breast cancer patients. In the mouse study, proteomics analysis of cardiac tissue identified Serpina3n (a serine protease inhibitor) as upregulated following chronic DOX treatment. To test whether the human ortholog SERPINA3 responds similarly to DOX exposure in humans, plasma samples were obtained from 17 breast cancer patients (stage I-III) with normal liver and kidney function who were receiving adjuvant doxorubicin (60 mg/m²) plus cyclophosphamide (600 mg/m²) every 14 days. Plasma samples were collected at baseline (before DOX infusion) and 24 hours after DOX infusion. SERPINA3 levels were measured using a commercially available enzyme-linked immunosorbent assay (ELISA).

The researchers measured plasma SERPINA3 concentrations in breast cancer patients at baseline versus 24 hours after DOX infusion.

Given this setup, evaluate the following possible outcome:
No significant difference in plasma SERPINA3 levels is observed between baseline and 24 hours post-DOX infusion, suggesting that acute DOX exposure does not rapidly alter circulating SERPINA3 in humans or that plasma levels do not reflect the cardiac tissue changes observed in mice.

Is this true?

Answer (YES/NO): NO